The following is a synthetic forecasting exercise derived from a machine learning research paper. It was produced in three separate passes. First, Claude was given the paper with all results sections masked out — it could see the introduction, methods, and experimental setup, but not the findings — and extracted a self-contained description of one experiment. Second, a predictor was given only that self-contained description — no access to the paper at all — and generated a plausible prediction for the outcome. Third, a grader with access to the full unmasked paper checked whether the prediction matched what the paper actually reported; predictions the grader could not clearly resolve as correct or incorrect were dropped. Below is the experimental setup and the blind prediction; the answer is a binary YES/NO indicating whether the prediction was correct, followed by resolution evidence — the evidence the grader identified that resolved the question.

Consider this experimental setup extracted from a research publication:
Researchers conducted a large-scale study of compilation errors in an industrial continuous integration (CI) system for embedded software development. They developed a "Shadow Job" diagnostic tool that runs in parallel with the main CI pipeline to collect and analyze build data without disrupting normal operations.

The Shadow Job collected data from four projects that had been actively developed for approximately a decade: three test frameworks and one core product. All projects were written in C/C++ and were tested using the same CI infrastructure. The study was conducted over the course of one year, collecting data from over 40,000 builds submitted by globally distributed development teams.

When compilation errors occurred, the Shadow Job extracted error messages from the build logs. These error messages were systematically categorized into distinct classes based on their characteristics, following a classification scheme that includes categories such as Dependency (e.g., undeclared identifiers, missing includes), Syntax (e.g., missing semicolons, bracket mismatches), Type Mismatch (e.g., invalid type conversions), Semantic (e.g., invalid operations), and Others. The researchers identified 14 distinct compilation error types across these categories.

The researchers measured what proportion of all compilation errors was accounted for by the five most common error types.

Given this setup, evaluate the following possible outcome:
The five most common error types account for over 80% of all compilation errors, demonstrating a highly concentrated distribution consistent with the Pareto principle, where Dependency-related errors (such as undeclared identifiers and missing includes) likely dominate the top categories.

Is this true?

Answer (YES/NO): YES